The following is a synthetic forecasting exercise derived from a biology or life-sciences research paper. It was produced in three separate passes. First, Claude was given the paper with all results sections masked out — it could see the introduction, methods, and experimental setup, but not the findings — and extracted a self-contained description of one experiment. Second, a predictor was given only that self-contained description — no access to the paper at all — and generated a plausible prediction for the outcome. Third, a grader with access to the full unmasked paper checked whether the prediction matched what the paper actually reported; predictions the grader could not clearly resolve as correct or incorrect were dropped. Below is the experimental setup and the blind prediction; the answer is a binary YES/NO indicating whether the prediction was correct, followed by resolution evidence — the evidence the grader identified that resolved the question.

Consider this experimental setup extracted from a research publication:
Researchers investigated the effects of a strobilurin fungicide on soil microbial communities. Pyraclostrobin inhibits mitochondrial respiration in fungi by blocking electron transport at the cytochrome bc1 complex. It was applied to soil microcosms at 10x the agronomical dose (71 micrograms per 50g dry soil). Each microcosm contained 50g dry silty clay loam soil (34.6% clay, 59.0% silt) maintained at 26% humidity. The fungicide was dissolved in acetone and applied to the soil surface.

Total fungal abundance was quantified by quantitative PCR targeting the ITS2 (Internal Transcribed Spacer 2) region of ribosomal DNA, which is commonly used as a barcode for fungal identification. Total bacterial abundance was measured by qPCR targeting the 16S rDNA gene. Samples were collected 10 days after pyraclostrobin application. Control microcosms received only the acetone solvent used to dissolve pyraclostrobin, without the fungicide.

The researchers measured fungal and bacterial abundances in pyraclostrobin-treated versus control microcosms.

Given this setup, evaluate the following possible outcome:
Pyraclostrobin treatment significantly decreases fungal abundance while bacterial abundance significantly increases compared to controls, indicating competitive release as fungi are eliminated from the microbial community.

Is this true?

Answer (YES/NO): NO